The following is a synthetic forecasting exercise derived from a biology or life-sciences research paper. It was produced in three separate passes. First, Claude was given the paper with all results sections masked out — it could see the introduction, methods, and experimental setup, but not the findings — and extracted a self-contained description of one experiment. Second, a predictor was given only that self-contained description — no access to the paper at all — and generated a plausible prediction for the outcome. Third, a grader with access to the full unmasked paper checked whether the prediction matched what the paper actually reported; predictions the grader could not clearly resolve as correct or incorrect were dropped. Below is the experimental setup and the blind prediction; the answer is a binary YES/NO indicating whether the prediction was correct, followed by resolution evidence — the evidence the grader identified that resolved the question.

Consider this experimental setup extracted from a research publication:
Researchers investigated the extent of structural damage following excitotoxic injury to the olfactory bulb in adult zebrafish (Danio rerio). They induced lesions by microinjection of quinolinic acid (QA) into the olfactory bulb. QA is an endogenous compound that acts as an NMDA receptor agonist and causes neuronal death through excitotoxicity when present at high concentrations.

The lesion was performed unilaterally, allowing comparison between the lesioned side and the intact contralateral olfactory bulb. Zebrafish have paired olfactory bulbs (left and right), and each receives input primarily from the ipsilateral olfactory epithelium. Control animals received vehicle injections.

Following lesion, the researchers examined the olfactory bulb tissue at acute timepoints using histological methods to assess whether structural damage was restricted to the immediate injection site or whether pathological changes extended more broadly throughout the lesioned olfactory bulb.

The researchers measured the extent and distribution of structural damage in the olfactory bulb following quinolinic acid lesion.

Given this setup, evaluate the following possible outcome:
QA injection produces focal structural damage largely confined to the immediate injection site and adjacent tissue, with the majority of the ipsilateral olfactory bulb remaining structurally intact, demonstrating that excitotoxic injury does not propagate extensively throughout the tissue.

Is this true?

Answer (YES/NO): NO